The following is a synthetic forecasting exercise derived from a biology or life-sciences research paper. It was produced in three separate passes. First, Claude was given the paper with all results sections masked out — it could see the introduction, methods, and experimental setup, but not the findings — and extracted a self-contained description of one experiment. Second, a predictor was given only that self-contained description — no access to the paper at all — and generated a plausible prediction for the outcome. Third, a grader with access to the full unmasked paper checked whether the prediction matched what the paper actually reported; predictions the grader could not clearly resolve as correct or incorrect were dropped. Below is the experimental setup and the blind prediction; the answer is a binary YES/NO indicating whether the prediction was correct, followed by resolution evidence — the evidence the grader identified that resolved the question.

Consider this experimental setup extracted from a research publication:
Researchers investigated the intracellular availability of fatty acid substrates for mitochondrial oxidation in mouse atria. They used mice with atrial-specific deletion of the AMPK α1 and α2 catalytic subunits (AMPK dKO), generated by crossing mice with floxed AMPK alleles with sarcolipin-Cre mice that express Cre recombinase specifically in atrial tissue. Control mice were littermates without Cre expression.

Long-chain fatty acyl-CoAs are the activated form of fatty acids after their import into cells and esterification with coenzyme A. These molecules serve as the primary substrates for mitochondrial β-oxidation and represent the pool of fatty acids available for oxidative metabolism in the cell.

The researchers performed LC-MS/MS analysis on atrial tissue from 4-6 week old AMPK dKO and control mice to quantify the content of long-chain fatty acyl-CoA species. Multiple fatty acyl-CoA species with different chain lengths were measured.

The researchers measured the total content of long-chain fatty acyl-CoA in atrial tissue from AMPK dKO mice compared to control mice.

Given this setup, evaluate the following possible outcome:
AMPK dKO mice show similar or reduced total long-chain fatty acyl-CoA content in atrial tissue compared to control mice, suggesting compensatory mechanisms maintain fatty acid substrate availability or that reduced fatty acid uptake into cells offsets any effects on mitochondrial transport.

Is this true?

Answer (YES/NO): YES